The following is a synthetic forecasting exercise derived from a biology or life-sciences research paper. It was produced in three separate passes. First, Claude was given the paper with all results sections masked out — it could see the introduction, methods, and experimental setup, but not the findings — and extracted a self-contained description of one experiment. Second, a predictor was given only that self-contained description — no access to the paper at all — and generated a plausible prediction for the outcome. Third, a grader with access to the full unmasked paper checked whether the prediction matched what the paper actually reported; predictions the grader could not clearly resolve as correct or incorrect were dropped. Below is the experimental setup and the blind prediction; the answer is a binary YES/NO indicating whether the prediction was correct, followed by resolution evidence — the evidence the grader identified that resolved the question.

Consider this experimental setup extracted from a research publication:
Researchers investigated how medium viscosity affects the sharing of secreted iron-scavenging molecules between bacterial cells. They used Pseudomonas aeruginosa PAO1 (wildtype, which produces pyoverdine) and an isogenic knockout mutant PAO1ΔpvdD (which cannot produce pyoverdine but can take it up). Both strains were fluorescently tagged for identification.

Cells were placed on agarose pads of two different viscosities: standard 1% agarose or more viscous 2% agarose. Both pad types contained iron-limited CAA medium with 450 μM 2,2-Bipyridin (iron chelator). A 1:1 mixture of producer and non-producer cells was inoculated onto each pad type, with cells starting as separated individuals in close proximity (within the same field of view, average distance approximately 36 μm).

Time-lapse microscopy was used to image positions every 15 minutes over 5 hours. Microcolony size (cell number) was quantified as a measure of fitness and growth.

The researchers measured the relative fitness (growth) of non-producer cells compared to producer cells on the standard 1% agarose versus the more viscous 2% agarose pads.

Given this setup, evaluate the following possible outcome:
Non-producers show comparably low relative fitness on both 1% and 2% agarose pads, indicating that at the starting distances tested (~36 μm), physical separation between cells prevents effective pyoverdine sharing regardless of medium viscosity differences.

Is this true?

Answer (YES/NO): NO